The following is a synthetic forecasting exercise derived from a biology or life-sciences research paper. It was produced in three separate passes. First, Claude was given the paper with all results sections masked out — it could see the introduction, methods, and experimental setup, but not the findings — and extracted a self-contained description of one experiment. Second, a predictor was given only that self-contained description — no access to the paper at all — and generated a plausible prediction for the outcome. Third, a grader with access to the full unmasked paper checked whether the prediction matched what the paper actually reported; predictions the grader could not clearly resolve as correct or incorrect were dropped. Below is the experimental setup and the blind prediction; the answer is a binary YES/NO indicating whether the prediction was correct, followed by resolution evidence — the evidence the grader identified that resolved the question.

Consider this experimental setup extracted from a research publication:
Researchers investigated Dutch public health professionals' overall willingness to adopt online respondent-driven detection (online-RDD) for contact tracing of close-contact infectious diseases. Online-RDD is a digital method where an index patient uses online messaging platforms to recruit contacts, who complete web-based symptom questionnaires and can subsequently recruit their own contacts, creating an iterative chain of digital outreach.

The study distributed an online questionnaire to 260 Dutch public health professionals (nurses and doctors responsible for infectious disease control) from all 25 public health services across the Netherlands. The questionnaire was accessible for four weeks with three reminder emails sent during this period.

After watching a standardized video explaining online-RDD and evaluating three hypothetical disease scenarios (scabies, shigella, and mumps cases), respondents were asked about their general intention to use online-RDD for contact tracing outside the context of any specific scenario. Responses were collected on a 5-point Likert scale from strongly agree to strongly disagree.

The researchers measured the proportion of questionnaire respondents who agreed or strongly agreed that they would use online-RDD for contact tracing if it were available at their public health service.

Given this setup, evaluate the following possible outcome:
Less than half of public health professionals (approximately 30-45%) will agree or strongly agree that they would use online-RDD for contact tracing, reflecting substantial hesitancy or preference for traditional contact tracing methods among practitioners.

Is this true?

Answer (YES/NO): NO